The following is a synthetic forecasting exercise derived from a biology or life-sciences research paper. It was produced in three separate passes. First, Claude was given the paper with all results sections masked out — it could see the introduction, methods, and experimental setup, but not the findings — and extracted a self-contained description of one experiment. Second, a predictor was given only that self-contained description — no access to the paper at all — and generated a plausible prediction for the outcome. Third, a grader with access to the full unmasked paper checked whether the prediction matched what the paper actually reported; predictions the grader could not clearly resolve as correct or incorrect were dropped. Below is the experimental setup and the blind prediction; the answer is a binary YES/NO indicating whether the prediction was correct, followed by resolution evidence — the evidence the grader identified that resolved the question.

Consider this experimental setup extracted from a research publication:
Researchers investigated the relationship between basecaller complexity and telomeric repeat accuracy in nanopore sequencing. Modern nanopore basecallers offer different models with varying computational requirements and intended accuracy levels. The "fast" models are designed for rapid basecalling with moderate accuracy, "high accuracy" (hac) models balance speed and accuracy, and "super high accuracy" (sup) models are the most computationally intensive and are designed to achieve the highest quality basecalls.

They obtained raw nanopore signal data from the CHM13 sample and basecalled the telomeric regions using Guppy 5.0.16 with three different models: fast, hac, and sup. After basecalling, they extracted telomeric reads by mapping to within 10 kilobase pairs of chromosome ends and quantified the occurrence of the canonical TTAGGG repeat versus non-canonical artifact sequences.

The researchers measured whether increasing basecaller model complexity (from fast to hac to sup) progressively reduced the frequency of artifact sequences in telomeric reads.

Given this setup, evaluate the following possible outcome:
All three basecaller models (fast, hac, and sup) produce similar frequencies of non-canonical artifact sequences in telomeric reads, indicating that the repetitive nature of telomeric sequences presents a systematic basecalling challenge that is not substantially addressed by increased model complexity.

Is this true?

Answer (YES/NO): NO